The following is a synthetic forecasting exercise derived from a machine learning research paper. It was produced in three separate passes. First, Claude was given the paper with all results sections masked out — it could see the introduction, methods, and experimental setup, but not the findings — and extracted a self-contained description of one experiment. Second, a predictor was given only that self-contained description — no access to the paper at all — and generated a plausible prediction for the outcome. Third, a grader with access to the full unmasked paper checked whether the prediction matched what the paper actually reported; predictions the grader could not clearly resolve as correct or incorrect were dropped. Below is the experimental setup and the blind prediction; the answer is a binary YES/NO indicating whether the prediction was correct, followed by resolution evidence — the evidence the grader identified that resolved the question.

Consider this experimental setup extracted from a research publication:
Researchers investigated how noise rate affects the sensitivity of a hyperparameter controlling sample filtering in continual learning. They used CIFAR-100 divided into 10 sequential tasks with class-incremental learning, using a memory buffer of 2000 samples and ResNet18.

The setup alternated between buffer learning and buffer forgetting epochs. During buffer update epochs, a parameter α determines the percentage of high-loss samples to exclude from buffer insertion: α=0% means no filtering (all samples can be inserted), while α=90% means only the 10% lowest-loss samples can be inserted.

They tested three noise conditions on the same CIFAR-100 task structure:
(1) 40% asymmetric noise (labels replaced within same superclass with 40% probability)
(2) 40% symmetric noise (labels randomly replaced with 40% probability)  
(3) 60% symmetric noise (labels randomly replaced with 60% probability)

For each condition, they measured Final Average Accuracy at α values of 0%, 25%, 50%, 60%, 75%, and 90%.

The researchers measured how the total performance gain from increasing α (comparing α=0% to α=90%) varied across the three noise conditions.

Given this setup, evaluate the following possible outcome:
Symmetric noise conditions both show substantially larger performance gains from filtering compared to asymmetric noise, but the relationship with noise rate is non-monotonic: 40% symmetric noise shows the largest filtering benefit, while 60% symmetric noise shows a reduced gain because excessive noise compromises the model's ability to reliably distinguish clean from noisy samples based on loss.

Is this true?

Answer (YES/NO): NO